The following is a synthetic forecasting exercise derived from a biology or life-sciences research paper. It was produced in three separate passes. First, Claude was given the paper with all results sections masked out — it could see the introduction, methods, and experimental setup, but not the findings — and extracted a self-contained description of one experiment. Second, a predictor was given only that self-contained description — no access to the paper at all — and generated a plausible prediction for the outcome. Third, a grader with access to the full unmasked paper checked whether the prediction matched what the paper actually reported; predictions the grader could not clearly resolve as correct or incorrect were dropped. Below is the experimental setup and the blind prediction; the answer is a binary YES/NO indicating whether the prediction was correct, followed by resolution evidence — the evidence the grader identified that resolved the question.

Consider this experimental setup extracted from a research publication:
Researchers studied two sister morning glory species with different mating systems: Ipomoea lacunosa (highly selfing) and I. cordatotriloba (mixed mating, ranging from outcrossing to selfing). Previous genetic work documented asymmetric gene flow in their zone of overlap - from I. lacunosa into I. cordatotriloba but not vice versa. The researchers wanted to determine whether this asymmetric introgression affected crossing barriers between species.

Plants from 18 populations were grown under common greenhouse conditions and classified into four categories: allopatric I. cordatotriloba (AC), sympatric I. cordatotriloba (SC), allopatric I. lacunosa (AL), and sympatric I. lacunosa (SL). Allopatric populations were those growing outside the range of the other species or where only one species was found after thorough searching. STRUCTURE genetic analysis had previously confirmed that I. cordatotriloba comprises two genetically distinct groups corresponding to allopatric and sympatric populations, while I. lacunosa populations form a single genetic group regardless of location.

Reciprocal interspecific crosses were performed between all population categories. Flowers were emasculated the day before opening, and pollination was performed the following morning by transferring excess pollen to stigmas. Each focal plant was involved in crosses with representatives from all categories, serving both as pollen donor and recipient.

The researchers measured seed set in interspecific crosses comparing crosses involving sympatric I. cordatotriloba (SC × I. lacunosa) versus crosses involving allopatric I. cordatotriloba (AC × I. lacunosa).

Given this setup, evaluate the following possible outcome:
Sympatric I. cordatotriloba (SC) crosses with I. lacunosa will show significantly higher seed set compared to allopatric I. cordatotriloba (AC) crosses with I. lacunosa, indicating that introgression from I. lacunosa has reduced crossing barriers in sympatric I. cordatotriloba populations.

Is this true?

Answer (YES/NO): YES